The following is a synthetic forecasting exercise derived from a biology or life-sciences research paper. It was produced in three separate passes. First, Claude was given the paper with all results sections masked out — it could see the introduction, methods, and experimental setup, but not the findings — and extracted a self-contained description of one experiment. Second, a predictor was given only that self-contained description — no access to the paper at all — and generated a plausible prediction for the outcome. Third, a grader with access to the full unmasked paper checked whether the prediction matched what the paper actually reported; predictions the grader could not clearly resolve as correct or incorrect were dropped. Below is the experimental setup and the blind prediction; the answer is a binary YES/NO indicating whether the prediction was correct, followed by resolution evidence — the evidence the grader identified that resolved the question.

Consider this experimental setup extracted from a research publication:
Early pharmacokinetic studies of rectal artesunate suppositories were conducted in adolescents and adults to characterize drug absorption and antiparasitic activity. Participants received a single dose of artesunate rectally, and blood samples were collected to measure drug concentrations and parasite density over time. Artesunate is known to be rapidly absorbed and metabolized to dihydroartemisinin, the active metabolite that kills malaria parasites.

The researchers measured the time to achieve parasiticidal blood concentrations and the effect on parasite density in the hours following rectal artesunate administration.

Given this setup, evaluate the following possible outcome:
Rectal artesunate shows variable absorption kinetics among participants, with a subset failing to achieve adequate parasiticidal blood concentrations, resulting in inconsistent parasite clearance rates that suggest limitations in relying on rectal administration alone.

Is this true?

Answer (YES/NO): NO